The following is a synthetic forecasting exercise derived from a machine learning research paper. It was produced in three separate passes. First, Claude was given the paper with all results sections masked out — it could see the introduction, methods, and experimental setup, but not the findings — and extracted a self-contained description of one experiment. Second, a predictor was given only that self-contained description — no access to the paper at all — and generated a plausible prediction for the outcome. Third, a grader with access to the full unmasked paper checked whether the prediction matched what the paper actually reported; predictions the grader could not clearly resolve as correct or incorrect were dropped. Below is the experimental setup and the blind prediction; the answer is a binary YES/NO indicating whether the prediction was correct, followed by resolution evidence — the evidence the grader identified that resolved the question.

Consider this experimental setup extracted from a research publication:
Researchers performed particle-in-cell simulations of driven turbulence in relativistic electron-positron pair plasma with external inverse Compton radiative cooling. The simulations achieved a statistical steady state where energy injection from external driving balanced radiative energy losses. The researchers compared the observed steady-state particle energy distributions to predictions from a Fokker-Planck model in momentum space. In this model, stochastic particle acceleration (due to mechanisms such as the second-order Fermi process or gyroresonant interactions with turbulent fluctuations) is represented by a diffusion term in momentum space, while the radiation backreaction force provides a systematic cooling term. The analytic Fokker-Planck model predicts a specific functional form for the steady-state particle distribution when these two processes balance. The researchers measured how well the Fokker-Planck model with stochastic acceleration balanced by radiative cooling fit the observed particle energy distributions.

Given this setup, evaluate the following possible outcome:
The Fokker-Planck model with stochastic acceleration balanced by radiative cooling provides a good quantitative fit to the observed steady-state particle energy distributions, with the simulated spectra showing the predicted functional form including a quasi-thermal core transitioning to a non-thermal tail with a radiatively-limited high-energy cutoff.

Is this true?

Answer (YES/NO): YES